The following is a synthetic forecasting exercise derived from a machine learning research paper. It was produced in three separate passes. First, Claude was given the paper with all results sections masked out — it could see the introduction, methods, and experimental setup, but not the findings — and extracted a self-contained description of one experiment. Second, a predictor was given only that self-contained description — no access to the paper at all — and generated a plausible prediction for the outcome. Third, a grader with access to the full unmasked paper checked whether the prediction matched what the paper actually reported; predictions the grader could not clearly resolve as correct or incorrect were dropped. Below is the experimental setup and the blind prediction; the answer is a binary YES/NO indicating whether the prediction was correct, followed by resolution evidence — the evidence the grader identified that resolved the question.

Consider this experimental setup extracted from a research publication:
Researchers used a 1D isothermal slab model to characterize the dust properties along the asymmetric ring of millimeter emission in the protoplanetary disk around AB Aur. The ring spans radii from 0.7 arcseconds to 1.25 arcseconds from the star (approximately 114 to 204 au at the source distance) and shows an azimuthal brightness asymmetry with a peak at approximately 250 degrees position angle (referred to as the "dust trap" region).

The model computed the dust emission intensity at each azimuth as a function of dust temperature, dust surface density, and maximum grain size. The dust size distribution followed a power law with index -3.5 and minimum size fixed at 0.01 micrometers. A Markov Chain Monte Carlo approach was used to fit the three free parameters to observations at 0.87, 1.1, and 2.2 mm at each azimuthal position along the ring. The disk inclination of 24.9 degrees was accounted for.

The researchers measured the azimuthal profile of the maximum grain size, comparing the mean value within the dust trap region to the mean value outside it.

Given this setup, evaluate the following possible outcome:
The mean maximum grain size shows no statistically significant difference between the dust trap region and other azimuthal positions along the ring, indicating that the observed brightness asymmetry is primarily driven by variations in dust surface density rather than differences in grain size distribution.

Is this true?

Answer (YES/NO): YES